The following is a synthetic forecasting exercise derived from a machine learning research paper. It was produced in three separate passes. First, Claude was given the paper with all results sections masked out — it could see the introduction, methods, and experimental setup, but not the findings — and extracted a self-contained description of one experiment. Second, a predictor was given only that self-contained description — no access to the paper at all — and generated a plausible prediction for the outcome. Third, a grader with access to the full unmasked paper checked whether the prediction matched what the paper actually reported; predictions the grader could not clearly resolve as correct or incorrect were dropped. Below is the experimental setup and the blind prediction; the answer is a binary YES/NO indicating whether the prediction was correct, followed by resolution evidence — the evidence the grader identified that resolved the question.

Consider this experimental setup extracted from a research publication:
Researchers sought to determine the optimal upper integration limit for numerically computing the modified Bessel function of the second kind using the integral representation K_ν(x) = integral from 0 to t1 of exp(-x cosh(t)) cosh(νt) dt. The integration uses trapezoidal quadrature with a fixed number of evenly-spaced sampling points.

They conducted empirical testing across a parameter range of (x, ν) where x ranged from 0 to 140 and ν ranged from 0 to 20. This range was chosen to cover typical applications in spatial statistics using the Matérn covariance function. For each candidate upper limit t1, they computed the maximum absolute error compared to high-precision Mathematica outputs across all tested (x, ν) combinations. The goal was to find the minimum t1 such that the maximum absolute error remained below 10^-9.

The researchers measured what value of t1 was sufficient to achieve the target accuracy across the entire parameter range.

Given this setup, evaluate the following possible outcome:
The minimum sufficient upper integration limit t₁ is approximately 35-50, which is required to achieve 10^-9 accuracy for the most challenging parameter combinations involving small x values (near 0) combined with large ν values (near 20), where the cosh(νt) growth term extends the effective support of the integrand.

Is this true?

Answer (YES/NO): NO